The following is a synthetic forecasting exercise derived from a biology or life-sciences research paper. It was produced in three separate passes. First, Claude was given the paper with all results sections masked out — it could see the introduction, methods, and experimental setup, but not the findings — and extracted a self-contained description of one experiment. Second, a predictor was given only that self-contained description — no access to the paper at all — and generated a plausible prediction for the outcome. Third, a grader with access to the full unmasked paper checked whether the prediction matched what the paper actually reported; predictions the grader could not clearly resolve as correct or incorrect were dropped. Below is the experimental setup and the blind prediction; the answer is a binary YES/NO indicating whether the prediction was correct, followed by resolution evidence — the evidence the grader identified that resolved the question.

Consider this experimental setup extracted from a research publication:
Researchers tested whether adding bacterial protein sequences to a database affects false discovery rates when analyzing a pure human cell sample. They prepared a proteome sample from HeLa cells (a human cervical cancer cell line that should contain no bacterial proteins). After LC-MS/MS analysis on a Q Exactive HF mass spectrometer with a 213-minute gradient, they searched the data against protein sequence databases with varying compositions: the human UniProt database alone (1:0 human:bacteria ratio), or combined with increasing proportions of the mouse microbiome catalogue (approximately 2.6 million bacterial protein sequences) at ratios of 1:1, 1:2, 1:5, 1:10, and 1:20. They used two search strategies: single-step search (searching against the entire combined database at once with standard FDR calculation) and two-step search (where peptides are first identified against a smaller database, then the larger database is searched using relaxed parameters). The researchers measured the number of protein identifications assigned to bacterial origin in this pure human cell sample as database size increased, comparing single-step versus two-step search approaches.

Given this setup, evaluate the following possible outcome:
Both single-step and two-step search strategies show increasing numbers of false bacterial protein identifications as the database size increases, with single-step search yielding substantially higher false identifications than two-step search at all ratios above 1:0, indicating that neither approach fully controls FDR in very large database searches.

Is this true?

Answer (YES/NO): NO